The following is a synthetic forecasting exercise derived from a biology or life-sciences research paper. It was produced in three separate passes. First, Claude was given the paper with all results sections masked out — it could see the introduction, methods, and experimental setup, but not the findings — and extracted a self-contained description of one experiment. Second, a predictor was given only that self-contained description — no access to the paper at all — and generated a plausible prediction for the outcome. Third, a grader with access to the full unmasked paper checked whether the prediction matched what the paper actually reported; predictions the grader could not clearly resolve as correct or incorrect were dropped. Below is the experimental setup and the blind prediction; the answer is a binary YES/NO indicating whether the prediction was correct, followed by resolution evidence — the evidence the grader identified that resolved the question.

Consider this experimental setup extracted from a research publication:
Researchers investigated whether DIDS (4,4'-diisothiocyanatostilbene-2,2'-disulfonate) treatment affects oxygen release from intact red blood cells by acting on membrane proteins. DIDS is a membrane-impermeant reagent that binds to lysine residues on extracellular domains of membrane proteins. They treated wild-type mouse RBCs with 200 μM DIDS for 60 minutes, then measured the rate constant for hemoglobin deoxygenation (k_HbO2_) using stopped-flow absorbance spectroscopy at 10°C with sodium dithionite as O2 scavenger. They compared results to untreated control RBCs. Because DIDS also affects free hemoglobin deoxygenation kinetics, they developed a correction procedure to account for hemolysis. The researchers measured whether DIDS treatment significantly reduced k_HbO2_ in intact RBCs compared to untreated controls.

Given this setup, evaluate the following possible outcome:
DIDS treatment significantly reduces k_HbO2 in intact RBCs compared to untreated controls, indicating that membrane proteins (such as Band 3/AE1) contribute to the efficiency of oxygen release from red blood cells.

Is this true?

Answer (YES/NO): YES